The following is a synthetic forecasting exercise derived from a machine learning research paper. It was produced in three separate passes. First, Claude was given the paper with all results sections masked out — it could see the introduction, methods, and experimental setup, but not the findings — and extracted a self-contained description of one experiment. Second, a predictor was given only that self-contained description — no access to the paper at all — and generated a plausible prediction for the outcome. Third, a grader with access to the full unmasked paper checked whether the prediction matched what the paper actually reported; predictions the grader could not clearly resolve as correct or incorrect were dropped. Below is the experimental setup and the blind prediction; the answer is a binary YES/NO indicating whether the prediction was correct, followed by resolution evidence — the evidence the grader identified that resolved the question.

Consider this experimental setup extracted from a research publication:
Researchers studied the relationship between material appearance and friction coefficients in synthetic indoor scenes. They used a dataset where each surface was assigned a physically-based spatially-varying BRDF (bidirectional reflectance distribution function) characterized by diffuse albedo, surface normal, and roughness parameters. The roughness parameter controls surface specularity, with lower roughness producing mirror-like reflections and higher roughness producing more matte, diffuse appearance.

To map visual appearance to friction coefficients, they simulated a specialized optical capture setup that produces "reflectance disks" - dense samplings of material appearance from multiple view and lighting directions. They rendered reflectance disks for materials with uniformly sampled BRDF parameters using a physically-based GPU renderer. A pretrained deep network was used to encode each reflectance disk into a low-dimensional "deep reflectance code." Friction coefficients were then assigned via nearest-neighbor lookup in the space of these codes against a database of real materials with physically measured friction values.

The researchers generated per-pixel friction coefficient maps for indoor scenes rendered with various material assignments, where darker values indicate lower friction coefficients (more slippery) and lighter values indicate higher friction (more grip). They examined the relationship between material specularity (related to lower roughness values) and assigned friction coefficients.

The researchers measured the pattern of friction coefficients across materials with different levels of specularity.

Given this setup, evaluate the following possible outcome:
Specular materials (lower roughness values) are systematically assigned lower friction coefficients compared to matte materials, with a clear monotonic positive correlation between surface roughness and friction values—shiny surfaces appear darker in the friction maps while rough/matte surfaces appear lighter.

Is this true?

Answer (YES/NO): NO